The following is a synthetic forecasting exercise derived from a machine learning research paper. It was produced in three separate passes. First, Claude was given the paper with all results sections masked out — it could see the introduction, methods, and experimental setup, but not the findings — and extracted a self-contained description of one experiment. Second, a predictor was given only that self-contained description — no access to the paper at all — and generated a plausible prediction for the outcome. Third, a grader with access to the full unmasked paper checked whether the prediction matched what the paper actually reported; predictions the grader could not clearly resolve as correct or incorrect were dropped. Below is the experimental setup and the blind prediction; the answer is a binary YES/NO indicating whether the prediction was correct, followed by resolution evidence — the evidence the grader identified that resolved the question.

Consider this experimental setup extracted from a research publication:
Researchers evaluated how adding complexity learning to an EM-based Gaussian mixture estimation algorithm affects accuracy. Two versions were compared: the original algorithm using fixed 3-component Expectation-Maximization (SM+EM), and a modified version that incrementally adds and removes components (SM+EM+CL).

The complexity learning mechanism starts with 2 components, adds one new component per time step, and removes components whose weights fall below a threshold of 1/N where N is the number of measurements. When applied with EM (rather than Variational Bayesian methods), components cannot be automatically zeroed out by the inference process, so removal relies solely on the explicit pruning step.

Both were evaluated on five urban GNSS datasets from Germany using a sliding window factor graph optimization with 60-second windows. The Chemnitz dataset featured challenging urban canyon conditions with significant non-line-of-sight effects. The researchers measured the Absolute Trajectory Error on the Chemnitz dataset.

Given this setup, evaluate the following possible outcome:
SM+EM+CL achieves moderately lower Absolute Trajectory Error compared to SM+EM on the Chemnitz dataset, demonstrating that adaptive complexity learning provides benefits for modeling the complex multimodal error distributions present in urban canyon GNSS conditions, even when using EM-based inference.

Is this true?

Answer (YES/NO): NO